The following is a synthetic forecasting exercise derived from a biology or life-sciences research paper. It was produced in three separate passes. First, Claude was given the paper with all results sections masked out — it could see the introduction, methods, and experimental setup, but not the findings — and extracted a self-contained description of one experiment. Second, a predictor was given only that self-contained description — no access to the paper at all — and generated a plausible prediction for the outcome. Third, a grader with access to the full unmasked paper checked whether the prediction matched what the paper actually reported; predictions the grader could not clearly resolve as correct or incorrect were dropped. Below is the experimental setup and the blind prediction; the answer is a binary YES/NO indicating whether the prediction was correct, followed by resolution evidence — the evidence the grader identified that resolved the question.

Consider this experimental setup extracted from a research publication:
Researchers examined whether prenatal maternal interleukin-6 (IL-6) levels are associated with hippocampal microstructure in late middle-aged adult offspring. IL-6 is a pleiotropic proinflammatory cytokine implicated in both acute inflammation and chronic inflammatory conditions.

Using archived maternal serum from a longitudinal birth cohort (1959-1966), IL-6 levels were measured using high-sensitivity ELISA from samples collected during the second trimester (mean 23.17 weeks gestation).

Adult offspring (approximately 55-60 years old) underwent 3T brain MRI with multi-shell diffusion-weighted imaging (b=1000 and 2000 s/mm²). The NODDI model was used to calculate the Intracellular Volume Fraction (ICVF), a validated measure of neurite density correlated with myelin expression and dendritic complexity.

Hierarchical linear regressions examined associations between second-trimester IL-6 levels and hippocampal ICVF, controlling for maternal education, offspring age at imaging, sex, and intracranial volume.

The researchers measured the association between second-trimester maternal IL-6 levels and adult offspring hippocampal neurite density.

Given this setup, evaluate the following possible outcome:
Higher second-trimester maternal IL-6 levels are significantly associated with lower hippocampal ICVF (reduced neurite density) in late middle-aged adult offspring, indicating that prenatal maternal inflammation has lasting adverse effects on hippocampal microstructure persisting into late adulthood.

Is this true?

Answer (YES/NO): NO